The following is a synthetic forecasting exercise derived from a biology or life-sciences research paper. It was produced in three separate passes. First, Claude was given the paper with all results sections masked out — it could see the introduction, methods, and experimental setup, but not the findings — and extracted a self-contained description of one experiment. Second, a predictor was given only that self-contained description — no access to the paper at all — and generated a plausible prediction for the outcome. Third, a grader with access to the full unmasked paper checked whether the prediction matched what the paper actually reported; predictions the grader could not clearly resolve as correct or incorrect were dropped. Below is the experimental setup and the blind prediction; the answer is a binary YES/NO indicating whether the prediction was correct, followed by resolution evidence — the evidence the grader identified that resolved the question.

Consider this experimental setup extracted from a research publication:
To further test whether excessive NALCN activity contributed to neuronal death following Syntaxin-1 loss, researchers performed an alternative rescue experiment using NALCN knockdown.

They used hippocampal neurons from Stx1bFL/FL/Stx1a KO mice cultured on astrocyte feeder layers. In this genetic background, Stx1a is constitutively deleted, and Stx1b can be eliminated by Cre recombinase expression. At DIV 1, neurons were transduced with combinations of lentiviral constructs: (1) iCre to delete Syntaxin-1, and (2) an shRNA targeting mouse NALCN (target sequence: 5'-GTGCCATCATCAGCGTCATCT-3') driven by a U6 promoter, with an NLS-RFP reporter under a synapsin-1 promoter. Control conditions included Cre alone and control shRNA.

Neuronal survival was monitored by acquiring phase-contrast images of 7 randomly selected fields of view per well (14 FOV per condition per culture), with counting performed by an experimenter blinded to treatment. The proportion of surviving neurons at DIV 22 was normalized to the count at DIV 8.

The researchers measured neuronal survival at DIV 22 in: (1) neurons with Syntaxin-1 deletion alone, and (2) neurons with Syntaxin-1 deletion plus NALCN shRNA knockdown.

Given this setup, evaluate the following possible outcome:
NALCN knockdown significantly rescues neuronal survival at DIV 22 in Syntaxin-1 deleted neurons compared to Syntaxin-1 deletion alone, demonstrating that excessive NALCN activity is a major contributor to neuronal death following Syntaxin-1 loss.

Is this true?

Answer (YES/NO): NO